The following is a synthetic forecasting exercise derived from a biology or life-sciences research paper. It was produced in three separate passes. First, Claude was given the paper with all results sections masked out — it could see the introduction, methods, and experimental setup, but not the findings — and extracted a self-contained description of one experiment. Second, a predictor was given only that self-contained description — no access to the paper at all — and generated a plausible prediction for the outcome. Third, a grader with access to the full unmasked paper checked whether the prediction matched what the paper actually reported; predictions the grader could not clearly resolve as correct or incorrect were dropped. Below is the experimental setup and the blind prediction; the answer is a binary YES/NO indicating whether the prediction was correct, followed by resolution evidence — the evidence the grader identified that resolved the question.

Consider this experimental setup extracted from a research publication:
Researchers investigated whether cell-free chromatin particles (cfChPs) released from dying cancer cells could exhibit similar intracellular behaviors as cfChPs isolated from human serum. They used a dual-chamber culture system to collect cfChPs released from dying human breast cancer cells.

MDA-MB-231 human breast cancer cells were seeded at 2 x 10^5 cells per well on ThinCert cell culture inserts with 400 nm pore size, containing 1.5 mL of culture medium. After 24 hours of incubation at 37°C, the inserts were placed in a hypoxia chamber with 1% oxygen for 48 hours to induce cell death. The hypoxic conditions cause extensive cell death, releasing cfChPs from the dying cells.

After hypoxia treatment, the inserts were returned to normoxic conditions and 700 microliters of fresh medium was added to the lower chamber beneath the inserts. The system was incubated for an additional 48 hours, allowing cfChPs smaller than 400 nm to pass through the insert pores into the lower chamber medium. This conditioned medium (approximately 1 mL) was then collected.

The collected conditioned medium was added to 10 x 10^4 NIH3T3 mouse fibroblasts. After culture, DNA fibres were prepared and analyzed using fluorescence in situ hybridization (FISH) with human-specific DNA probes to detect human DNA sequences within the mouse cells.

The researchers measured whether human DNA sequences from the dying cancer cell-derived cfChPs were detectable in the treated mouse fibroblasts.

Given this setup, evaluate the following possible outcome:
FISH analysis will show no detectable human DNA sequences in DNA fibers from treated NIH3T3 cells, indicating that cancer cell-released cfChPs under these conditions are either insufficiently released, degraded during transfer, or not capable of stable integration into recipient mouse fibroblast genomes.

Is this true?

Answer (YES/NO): NO